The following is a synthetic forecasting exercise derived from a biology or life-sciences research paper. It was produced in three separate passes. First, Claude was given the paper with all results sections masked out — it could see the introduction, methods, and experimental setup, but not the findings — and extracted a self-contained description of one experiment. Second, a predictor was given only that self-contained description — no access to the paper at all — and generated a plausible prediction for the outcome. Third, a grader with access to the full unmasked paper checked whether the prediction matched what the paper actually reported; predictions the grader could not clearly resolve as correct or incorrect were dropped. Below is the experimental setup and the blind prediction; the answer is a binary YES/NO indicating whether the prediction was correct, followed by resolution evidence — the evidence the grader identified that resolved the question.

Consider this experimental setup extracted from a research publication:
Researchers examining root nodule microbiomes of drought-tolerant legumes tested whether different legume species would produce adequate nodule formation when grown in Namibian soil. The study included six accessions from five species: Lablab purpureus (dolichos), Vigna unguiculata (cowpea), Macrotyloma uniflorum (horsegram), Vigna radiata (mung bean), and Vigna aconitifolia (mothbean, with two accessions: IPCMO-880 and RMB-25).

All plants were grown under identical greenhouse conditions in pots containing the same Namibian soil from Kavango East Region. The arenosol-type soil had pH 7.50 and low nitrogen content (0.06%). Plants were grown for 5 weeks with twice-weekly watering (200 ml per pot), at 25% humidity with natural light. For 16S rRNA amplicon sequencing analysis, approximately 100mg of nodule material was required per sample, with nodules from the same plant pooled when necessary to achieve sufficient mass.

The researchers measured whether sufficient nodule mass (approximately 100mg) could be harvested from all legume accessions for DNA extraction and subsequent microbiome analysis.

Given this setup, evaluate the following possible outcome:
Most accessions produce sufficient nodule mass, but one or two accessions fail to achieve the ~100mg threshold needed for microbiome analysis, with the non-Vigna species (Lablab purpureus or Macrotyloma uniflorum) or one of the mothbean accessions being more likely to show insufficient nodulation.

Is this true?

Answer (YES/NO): NO